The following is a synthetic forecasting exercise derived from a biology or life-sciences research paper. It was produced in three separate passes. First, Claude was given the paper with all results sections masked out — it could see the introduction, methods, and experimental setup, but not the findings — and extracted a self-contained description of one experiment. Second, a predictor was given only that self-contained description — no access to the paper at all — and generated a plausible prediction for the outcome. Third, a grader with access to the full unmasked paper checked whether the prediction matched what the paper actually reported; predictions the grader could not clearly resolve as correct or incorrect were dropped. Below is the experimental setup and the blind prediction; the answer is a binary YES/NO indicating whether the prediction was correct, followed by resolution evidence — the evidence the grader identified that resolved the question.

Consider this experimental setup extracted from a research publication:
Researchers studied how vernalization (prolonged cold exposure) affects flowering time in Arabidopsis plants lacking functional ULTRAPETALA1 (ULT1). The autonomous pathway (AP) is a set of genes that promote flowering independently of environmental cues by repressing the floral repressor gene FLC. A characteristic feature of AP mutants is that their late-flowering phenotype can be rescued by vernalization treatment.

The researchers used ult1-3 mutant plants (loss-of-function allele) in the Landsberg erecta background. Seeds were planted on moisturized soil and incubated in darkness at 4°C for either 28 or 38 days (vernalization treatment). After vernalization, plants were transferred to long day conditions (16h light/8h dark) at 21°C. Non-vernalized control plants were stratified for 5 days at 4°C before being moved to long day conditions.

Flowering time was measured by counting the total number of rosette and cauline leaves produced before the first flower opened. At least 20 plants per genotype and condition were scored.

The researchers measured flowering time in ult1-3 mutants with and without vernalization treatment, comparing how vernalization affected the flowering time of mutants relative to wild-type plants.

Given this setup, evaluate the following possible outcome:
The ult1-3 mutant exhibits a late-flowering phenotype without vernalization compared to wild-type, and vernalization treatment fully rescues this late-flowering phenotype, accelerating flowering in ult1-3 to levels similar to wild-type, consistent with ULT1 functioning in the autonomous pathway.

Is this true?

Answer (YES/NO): YES